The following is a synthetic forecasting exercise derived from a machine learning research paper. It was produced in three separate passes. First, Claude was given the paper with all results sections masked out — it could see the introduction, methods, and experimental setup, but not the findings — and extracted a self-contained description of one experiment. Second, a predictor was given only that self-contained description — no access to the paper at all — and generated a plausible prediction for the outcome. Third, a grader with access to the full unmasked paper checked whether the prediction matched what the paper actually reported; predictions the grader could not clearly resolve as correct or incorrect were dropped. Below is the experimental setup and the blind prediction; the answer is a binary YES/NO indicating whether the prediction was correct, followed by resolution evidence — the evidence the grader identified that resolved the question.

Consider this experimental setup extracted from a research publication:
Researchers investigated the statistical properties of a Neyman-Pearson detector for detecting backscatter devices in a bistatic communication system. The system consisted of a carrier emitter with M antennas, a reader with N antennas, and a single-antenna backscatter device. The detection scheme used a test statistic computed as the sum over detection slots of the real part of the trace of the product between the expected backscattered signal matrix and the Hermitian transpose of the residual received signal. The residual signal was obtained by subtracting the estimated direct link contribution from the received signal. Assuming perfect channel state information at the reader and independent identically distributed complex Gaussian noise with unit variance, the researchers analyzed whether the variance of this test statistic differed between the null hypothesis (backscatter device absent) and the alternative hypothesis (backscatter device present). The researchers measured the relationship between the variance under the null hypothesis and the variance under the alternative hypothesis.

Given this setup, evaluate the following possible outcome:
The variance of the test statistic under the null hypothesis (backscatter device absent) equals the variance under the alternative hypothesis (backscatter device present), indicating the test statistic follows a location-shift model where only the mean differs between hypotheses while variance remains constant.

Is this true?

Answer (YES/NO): YES